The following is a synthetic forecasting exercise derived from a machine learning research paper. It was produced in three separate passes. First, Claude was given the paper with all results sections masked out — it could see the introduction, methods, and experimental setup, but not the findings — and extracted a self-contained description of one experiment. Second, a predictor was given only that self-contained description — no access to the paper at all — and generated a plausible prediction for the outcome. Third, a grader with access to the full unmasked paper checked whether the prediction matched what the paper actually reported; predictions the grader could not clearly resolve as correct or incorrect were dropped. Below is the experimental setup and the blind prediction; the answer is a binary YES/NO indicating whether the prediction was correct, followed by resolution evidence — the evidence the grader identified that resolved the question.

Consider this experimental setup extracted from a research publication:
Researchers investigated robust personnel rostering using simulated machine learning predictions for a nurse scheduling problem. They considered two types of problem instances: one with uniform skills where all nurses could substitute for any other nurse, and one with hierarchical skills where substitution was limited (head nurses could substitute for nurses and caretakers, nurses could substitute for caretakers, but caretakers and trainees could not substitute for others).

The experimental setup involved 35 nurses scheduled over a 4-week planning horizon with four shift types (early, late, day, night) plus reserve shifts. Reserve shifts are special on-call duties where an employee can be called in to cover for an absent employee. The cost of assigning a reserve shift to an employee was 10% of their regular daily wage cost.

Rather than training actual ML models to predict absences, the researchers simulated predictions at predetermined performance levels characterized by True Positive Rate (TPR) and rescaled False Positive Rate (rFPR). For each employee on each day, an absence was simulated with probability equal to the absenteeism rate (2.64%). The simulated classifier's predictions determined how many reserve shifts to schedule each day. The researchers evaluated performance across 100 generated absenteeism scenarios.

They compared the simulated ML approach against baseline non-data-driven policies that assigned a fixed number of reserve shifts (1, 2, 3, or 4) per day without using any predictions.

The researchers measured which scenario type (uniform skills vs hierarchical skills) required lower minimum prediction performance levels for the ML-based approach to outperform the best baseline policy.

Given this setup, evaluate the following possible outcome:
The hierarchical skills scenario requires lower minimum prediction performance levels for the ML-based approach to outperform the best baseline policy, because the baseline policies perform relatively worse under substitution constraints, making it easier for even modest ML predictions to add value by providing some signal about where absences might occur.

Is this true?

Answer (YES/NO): NO